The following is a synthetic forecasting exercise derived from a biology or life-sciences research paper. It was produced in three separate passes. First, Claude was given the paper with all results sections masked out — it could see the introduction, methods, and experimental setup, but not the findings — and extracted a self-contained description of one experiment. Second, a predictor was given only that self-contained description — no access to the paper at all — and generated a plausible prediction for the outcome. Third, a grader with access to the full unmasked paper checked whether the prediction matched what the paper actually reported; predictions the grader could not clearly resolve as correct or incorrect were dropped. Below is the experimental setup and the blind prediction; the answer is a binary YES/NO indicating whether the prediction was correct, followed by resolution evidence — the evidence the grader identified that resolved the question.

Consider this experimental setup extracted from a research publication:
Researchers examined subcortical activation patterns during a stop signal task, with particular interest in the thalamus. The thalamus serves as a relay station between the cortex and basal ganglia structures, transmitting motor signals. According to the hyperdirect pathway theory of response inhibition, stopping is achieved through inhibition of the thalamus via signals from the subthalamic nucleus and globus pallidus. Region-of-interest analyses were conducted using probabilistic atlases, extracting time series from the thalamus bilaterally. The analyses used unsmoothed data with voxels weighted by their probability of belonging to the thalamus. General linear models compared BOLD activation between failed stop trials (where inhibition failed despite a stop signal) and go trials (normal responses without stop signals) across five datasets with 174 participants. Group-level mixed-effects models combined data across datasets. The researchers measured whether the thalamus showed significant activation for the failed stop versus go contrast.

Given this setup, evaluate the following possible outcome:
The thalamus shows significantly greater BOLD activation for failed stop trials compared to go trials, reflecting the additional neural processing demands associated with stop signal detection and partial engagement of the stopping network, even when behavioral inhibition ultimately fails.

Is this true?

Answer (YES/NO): YES